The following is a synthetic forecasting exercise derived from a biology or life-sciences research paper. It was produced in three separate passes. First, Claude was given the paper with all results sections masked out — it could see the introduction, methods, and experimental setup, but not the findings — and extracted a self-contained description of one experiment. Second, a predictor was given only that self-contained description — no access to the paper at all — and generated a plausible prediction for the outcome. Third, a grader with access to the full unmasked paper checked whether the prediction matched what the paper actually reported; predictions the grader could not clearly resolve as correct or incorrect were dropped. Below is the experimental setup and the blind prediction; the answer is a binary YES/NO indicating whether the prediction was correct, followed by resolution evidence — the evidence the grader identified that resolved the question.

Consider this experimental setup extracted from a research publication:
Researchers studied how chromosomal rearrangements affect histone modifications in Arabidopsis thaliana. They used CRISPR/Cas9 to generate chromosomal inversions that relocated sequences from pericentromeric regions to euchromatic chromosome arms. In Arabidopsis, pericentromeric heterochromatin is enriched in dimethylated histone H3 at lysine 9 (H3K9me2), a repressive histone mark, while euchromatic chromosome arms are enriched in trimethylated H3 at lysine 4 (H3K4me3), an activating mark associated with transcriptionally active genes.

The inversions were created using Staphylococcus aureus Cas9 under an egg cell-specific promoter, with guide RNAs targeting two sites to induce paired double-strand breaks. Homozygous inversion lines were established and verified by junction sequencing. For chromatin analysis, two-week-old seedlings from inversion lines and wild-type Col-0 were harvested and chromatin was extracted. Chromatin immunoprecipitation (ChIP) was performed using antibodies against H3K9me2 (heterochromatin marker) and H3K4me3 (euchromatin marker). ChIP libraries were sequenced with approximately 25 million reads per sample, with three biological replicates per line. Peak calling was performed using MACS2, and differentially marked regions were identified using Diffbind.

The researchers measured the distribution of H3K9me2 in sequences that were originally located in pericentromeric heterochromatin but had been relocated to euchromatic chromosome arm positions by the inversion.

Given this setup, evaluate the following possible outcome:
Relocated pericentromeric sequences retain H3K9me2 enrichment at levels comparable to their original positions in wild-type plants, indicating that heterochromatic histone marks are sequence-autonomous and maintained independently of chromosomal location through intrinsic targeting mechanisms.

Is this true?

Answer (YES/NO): YES